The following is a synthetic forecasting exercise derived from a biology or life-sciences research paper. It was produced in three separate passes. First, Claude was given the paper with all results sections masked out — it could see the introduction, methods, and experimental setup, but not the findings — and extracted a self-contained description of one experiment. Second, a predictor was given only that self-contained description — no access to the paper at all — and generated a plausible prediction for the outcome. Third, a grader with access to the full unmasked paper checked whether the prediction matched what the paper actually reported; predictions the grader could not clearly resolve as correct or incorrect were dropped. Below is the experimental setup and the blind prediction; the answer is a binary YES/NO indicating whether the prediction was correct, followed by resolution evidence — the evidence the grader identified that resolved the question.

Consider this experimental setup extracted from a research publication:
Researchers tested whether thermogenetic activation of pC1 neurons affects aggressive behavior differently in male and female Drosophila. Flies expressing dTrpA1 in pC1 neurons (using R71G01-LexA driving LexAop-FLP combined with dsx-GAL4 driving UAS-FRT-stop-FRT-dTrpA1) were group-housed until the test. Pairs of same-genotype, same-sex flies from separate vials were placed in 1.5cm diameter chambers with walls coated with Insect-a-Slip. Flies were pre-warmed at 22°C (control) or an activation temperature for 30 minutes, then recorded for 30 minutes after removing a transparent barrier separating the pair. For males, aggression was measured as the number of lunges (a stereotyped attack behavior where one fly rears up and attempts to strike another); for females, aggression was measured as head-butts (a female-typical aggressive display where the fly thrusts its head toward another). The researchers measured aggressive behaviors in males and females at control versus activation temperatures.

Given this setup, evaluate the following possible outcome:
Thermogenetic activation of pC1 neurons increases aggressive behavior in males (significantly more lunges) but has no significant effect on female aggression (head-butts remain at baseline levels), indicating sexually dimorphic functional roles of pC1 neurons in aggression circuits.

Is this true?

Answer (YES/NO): NO